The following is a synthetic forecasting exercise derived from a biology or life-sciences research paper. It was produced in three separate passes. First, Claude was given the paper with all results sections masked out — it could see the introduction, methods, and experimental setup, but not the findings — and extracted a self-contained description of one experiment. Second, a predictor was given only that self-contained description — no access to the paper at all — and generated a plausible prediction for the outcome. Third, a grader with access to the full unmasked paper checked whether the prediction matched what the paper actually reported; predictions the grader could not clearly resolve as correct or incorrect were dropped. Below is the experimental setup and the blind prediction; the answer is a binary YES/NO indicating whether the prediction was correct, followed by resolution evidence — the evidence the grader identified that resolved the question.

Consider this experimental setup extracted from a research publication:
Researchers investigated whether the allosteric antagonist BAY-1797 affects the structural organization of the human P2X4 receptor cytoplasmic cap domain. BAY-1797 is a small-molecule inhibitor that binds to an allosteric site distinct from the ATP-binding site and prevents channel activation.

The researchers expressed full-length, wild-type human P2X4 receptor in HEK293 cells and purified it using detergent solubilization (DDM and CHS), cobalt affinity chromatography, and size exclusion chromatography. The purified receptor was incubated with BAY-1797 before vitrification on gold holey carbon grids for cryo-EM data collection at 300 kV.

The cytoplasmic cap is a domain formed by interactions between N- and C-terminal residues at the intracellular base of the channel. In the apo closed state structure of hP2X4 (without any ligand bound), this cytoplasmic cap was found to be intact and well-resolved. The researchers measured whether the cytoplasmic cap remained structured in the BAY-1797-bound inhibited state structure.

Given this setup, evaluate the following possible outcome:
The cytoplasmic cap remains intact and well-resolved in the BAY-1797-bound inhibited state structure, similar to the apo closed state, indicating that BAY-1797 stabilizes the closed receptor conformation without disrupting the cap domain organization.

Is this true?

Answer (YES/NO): YES